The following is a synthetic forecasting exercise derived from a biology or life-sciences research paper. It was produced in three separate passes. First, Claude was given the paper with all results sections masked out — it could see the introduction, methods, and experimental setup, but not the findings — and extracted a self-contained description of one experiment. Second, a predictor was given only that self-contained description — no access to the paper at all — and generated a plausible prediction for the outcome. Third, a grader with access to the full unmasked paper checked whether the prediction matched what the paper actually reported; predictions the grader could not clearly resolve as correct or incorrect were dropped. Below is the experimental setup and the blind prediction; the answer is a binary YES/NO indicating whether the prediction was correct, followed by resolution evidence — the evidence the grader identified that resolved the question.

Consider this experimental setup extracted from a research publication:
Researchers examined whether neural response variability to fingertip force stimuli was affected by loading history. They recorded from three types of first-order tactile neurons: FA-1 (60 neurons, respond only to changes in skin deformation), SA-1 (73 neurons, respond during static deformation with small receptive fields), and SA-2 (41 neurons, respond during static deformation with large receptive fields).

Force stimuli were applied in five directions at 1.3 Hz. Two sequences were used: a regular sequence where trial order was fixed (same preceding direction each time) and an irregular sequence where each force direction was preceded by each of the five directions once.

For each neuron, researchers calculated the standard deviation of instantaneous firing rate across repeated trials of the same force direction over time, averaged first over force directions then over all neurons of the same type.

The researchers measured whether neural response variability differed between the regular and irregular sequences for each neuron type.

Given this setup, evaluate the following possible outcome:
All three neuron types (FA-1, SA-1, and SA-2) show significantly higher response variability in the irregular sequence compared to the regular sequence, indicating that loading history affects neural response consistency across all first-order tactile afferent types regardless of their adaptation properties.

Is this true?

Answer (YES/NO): YES